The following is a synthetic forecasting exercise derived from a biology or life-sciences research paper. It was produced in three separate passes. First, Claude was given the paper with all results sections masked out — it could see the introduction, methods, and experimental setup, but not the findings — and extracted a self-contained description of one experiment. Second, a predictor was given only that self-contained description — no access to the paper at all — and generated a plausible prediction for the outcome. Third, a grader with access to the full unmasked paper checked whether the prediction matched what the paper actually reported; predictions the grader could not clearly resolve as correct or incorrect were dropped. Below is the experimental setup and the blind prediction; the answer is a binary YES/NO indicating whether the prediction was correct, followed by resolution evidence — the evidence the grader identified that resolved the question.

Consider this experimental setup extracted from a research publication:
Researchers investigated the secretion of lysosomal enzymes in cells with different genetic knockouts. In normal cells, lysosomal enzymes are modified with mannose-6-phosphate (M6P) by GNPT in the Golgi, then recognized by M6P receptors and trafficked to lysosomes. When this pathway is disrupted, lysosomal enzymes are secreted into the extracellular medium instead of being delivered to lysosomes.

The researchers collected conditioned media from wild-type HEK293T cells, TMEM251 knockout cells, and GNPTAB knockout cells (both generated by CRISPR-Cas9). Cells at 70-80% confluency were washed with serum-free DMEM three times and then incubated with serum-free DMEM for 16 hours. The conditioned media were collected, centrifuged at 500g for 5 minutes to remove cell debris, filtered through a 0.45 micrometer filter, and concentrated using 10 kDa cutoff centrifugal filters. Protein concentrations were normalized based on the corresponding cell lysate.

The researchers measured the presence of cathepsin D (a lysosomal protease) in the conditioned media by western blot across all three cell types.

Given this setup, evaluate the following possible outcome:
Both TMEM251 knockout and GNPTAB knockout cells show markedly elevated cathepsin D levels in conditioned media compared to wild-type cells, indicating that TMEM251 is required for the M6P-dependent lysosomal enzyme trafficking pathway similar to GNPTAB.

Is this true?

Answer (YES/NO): YES